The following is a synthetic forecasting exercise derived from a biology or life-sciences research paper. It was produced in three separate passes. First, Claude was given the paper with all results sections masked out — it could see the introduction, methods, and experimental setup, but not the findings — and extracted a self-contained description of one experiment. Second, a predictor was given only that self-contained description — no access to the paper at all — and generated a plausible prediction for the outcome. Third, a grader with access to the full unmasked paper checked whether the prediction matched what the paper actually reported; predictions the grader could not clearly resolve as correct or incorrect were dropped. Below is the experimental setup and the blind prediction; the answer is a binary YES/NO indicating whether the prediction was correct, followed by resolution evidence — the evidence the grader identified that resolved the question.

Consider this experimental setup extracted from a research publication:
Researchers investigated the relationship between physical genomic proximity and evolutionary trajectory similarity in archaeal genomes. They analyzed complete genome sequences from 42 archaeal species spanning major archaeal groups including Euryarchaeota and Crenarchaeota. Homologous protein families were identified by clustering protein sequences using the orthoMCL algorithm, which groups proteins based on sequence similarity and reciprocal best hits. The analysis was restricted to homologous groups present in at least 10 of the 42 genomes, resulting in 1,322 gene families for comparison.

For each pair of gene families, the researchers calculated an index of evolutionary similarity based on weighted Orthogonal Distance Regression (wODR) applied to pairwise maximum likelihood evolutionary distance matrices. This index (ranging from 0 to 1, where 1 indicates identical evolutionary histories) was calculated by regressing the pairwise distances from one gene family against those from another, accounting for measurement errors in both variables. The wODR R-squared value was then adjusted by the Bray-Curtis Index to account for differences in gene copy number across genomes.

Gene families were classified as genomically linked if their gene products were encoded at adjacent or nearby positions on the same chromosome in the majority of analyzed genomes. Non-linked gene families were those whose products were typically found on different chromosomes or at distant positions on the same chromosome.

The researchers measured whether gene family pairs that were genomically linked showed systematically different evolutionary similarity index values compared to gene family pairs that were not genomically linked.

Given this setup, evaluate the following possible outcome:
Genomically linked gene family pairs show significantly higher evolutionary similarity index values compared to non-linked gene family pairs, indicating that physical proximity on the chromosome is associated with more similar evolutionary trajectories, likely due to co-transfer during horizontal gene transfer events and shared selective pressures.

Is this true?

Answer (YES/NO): YES